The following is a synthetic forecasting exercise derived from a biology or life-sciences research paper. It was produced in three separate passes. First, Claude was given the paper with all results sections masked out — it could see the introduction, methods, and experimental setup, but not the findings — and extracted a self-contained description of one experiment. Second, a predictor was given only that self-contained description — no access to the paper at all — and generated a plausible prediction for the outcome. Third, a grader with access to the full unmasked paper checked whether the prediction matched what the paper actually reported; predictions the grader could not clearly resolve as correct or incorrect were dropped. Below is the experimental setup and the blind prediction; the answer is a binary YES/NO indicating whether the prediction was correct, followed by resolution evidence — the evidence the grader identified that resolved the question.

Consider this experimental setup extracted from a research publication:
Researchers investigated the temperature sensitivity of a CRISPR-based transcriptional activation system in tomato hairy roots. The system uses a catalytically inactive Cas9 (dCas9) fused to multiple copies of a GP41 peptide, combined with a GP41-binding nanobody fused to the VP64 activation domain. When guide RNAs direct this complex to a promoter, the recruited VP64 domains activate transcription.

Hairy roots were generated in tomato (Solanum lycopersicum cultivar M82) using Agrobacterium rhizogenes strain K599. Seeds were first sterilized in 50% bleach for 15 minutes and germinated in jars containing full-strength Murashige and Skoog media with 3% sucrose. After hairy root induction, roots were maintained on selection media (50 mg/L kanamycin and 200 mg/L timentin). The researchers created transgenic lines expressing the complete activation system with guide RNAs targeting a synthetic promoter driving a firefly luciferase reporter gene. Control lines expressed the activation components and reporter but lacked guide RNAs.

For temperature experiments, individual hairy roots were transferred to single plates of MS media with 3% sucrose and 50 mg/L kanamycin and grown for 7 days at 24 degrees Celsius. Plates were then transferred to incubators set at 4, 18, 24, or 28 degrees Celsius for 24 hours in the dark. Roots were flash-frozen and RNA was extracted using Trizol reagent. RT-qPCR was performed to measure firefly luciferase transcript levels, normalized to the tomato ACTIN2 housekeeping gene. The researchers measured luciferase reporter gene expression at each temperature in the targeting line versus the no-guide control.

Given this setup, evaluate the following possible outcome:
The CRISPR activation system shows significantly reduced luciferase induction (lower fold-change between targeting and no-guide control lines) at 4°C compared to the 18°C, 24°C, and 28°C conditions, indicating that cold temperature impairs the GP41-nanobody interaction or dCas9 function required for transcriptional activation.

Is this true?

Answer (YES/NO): NO